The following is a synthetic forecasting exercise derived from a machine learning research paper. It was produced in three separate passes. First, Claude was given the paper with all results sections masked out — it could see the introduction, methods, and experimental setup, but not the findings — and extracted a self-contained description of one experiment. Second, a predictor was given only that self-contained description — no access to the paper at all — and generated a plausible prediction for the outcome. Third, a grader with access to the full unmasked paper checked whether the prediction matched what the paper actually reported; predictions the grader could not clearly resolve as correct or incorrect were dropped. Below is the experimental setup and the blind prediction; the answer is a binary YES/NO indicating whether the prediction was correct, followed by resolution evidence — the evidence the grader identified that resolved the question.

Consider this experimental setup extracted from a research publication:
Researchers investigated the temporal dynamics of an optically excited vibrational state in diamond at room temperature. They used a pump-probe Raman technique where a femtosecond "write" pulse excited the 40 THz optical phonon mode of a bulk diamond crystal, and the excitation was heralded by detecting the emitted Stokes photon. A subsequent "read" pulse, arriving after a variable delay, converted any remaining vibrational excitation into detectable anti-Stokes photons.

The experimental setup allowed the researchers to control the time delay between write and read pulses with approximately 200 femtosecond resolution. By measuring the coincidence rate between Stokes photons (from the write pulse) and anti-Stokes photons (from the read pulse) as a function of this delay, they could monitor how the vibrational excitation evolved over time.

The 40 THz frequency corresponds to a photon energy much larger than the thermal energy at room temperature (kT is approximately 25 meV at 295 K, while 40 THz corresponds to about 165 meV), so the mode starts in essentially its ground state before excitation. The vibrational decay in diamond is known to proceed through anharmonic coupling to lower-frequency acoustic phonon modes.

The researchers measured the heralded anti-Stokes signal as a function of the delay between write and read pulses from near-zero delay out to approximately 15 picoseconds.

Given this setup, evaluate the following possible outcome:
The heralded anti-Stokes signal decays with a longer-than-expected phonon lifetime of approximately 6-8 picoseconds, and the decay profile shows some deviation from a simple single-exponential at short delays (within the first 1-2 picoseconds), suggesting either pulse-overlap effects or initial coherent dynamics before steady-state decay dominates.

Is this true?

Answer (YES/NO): NO